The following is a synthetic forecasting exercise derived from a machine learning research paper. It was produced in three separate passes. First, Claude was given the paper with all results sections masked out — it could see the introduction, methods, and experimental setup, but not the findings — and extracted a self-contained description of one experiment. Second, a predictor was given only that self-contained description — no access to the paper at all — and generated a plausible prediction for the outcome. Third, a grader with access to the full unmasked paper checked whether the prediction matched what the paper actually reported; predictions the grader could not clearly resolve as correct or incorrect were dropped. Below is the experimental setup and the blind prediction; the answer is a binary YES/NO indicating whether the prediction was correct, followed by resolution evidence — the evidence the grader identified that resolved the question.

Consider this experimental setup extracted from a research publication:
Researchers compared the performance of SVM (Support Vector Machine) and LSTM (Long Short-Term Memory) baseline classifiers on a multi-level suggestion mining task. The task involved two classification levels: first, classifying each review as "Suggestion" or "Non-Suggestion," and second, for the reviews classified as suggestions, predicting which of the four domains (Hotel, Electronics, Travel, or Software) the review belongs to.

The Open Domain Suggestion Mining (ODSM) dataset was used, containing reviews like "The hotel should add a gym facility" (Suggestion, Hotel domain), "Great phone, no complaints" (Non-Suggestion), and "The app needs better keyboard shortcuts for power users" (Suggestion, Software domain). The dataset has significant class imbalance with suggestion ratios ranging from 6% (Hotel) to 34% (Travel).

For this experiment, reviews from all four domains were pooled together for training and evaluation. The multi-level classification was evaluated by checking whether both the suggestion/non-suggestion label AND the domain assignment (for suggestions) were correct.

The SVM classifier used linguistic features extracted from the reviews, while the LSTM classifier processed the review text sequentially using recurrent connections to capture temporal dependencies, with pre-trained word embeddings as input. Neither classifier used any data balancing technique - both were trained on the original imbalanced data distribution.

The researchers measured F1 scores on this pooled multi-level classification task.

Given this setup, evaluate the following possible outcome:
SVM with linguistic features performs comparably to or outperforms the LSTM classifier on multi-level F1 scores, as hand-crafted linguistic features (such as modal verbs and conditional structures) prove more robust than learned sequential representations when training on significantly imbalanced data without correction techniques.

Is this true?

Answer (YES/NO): NO